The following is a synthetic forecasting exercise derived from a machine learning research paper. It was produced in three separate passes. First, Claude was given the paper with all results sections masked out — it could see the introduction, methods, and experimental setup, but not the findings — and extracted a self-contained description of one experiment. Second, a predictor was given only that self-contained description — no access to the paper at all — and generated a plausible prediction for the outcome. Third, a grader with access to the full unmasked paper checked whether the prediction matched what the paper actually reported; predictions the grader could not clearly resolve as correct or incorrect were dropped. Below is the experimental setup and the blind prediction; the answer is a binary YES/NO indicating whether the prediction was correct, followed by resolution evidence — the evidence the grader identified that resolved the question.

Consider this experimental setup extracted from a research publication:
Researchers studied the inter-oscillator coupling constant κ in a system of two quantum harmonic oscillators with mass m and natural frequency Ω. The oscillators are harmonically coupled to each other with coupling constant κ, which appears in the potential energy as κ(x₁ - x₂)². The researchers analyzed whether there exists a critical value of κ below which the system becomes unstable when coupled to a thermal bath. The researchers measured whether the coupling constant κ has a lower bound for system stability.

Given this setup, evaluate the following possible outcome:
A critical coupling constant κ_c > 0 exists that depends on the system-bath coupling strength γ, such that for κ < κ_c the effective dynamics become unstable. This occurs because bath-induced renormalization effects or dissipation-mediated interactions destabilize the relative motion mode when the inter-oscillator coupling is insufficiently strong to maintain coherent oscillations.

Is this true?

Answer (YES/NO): NO